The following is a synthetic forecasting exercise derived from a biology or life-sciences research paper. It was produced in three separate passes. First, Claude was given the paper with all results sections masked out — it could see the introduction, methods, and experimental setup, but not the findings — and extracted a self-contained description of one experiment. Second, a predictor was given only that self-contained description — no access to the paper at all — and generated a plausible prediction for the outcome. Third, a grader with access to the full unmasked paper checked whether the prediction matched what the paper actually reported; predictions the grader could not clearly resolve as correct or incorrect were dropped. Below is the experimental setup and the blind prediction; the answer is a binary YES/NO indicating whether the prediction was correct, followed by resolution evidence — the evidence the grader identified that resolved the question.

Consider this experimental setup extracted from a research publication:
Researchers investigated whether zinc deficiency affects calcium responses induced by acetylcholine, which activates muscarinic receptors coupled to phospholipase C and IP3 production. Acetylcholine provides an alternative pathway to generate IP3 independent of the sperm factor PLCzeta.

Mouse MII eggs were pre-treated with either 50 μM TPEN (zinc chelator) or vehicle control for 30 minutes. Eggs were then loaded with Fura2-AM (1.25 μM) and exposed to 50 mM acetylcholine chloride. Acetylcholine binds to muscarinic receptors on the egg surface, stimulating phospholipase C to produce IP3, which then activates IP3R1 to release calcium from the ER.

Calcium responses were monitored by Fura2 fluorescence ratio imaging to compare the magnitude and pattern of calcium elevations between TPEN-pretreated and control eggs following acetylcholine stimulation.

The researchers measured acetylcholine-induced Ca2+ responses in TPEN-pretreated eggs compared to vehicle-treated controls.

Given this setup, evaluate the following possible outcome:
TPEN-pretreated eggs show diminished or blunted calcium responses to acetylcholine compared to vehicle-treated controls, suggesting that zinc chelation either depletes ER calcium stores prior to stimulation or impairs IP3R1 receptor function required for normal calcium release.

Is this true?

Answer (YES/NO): YES